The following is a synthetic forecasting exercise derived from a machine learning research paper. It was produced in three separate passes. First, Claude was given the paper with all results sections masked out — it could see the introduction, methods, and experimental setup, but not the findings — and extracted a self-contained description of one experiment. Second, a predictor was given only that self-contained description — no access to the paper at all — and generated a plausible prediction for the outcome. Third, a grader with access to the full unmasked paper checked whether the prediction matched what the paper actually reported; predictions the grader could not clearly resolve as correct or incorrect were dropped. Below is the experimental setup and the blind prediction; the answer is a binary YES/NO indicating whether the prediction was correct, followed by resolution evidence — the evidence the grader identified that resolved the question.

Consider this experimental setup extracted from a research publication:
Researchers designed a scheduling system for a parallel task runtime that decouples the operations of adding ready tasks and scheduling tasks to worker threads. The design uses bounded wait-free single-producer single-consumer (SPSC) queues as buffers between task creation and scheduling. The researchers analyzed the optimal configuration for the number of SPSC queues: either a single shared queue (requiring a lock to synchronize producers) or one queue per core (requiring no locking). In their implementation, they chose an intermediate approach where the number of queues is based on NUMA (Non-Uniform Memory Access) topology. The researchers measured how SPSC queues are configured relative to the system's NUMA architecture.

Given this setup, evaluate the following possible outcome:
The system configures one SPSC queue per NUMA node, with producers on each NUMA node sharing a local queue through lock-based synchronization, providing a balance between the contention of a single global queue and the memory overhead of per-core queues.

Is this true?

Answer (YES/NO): YES